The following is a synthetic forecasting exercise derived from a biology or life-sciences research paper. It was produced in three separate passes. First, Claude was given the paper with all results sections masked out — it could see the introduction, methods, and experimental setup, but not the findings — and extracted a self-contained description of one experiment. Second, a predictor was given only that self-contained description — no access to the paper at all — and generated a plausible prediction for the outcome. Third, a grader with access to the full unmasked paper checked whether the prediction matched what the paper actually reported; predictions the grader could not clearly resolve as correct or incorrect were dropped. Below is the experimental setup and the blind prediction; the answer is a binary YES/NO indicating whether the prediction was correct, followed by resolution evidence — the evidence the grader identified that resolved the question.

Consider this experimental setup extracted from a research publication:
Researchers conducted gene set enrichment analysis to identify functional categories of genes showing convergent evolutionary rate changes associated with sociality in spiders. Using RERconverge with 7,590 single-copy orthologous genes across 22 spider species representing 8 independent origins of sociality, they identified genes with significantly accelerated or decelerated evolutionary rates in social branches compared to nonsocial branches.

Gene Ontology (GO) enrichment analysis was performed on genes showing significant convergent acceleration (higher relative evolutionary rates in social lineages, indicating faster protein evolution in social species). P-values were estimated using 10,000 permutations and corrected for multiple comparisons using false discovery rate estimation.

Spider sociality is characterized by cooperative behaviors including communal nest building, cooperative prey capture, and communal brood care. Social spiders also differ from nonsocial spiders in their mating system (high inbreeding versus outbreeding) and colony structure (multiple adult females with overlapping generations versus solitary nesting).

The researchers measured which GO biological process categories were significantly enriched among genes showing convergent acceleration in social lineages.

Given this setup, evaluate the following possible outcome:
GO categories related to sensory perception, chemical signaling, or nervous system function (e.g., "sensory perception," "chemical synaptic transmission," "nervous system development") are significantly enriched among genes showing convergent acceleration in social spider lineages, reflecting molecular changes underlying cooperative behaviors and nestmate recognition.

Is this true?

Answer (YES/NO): YES